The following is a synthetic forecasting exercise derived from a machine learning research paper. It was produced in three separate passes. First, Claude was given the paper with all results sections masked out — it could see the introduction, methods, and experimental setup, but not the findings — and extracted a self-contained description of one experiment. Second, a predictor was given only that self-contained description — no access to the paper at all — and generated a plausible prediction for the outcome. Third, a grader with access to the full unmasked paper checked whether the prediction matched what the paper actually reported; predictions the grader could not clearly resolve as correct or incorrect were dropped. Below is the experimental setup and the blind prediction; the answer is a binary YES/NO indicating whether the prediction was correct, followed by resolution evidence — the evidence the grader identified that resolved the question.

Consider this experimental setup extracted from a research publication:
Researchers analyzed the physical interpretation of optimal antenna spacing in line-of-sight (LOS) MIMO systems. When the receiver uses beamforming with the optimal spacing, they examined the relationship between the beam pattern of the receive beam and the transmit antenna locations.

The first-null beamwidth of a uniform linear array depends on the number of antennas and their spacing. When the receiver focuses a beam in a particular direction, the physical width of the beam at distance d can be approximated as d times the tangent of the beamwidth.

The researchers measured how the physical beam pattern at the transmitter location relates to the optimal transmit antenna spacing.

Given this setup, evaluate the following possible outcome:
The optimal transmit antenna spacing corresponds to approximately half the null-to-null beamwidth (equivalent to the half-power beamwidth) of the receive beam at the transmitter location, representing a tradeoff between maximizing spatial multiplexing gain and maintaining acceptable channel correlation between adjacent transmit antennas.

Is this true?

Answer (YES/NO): NO